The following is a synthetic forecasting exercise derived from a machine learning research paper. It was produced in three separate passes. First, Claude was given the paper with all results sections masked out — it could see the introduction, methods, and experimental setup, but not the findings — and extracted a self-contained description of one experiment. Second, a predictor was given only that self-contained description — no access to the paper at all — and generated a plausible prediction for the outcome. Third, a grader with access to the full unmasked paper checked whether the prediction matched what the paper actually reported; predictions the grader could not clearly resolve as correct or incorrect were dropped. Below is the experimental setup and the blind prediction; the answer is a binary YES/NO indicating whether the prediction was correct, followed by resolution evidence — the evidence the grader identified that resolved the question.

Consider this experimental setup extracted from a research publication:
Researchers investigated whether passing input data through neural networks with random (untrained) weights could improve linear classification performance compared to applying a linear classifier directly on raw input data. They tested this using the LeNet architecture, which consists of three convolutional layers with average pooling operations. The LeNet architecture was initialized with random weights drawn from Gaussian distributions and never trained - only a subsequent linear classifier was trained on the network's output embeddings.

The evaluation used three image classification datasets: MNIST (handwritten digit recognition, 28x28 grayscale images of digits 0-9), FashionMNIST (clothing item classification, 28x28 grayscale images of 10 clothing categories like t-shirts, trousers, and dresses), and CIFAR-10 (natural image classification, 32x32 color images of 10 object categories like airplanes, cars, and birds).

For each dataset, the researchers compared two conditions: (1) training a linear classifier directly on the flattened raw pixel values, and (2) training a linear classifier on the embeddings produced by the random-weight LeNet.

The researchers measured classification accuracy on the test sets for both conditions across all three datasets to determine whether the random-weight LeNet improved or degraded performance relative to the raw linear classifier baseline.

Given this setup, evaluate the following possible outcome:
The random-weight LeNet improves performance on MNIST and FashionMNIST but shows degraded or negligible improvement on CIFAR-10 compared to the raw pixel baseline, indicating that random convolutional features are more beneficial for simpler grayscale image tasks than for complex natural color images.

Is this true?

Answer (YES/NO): NO